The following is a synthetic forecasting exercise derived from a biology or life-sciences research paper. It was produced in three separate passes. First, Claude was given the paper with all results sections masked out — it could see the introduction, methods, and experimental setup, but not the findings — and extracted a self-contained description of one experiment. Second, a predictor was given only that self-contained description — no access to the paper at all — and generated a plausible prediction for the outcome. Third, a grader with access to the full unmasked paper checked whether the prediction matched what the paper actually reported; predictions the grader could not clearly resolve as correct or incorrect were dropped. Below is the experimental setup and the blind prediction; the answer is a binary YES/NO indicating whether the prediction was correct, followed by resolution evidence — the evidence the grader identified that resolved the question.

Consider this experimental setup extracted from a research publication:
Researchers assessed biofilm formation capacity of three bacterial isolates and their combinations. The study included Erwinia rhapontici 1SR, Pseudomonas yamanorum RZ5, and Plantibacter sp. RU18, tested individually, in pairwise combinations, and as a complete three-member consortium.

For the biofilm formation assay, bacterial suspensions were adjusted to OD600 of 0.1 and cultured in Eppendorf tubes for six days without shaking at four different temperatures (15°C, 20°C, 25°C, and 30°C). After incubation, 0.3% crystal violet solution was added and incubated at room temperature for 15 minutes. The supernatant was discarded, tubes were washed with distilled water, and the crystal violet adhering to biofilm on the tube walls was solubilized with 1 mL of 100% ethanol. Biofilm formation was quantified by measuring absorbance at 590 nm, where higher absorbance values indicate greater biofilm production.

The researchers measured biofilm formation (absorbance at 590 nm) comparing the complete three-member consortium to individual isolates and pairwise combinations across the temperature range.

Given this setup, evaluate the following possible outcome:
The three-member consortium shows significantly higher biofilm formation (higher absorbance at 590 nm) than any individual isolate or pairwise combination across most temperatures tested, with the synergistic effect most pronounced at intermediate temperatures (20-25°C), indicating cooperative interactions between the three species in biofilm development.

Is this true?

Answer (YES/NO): NO